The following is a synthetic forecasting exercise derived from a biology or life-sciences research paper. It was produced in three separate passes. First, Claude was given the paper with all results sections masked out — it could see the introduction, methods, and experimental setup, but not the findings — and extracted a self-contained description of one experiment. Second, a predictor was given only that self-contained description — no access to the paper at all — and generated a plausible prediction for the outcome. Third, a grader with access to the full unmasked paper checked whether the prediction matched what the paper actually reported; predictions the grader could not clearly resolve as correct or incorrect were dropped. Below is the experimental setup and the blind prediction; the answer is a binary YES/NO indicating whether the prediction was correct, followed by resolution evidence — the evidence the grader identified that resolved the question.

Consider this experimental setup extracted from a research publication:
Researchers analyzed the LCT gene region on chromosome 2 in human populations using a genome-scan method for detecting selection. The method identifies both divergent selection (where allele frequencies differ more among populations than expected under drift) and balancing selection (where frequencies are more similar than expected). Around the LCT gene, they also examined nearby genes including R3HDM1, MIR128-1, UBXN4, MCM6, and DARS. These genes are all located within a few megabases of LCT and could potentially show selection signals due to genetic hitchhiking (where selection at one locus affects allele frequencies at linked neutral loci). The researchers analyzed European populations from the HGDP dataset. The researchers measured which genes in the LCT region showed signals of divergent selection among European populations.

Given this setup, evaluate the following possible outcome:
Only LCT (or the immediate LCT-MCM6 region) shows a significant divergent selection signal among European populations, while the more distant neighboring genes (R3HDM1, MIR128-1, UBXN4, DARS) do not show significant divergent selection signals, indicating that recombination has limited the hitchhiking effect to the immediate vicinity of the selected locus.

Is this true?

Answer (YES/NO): NO